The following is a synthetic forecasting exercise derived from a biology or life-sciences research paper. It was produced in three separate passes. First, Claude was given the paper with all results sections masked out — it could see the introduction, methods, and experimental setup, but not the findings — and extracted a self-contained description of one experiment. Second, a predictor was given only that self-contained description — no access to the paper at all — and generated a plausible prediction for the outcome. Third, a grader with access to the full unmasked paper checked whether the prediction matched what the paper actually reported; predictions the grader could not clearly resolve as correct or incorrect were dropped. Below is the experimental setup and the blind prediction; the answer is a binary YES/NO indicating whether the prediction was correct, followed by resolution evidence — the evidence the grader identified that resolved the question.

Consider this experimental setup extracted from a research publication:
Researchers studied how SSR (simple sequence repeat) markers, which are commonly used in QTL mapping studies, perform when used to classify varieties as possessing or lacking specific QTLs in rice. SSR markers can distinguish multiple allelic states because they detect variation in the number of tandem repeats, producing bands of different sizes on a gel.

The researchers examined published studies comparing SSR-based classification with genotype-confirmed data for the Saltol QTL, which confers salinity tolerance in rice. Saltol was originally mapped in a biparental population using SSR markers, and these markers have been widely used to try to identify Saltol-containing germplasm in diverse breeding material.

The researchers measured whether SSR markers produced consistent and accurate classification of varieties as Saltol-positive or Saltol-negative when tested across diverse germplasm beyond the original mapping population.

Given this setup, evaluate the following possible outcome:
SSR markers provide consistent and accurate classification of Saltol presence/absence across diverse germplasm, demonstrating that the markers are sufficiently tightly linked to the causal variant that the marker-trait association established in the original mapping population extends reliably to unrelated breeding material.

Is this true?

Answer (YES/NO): NO